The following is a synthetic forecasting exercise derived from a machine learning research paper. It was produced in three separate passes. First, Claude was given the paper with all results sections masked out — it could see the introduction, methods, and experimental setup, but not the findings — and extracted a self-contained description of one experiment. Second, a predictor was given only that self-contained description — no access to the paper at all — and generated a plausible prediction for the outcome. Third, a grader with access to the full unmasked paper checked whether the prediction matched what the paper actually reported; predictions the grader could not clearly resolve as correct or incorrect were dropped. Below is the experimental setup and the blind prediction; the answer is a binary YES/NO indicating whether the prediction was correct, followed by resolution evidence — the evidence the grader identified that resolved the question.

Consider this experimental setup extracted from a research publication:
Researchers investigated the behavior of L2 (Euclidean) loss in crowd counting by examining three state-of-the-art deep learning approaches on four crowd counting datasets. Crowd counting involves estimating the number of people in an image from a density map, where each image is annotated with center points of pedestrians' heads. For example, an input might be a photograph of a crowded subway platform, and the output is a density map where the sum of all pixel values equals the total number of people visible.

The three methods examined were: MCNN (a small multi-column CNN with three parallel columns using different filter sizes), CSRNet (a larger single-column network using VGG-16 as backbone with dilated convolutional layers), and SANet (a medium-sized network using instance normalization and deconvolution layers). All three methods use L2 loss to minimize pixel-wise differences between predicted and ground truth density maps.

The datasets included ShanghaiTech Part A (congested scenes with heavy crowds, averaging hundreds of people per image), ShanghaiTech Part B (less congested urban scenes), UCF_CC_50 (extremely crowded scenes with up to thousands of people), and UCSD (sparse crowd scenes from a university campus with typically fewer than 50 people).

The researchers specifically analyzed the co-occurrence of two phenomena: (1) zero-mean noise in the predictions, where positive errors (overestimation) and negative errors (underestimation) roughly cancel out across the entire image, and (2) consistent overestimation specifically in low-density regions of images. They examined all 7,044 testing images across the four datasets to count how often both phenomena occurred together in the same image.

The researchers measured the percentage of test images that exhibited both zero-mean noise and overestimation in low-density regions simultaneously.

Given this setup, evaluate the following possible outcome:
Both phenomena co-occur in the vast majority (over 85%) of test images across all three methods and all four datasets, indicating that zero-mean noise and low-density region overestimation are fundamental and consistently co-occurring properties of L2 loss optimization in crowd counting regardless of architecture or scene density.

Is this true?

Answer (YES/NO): YES